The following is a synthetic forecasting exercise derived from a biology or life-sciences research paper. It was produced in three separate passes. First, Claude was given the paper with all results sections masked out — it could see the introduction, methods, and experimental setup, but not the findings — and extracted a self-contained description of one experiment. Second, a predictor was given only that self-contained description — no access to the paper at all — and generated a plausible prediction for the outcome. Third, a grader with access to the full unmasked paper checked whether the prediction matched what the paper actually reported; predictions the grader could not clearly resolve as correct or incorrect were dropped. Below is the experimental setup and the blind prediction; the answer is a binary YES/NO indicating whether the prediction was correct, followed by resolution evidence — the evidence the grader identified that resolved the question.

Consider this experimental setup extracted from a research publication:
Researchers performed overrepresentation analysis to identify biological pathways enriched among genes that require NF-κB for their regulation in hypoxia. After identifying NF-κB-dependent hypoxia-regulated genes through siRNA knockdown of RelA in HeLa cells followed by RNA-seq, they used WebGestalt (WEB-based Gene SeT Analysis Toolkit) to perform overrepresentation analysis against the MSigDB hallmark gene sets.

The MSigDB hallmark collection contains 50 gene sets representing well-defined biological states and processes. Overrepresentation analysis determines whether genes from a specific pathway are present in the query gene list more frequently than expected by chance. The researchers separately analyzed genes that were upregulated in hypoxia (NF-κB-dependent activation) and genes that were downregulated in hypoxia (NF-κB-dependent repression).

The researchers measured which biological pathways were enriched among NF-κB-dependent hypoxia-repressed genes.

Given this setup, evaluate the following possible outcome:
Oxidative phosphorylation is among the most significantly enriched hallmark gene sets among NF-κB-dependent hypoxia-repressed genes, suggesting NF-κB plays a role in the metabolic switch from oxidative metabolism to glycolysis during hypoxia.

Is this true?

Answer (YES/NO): YES